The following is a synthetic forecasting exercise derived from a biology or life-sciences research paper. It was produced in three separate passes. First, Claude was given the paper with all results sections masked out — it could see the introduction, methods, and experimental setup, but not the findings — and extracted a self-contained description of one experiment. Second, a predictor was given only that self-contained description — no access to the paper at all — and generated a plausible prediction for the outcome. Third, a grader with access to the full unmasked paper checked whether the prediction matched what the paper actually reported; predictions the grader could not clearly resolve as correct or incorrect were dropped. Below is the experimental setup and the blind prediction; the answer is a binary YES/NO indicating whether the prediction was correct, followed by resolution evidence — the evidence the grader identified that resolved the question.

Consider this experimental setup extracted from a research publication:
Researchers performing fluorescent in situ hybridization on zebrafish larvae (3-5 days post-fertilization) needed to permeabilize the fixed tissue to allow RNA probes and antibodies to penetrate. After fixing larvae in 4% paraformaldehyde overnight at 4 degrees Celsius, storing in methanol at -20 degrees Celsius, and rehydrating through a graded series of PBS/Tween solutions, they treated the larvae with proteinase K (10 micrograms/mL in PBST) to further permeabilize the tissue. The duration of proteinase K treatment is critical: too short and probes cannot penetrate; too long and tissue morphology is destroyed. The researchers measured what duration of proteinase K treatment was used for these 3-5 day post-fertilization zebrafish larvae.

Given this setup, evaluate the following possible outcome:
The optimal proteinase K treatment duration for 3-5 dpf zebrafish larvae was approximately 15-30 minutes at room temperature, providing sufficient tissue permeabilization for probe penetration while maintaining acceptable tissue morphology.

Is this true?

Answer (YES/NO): NO